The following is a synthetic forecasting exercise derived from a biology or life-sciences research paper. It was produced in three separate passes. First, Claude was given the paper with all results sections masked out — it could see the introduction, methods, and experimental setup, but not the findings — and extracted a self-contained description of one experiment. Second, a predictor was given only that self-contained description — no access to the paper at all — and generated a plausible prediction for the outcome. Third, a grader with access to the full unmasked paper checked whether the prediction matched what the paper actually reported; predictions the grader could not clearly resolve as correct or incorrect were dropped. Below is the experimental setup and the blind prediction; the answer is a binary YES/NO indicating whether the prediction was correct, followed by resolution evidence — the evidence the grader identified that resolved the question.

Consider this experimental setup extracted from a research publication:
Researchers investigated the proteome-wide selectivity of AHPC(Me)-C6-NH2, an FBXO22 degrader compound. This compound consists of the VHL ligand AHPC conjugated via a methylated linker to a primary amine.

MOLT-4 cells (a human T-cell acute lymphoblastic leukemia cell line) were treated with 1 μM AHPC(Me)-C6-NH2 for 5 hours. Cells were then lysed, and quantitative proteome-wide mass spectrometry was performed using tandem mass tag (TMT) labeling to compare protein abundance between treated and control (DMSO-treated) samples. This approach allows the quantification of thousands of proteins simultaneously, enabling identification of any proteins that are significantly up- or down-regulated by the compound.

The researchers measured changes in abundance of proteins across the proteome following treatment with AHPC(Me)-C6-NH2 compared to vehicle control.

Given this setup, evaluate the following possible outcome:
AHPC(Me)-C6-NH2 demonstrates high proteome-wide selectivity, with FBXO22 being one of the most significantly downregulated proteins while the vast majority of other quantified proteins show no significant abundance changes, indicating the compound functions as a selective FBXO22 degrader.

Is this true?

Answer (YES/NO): YES